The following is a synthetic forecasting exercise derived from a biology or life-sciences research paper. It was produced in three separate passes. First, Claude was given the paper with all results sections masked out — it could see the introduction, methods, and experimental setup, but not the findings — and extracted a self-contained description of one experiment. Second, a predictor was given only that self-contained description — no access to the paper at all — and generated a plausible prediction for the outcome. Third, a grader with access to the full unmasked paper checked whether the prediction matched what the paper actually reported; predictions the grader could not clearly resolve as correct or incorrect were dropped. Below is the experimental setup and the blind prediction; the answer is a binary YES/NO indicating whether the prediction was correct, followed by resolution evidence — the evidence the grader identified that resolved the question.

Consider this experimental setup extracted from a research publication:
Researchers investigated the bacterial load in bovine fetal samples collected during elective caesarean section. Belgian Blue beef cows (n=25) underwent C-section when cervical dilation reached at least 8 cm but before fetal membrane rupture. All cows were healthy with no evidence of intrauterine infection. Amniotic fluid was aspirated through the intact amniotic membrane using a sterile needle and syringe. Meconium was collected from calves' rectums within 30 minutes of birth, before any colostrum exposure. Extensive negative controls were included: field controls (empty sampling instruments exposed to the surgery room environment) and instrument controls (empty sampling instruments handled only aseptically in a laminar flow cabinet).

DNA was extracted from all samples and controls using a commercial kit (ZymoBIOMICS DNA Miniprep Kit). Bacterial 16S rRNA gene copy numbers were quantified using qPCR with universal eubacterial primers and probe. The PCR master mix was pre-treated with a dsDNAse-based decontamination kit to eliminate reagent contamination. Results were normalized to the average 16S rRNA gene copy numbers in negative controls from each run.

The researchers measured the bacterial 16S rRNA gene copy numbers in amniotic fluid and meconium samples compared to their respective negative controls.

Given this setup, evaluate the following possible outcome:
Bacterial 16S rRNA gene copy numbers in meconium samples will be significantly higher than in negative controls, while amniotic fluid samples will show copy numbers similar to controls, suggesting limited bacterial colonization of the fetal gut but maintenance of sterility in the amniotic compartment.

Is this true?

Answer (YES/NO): YES